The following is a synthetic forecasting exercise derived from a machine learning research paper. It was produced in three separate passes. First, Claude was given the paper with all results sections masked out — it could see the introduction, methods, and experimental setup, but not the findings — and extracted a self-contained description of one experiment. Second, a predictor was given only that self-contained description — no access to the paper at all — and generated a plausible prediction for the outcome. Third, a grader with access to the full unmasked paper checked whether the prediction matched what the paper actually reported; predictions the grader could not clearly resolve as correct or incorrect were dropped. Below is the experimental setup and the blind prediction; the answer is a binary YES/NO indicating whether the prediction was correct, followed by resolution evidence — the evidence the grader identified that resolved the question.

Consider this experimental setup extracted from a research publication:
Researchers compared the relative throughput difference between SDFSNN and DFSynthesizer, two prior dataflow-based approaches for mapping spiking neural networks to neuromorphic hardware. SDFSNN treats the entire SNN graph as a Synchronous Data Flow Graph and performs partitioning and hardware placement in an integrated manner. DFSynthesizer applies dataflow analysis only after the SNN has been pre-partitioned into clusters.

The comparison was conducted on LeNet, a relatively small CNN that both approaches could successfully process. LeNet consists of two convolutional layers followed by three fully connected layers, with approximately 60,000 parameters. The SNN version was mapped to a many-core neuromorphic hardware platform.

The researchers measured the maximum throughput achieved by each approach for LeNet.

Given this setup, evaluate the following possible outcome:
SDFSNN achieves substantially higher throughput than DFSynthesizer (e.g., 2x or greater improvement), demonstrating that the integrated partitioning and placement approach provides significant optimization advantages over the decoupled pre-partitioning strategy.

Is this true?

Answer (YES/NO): NO